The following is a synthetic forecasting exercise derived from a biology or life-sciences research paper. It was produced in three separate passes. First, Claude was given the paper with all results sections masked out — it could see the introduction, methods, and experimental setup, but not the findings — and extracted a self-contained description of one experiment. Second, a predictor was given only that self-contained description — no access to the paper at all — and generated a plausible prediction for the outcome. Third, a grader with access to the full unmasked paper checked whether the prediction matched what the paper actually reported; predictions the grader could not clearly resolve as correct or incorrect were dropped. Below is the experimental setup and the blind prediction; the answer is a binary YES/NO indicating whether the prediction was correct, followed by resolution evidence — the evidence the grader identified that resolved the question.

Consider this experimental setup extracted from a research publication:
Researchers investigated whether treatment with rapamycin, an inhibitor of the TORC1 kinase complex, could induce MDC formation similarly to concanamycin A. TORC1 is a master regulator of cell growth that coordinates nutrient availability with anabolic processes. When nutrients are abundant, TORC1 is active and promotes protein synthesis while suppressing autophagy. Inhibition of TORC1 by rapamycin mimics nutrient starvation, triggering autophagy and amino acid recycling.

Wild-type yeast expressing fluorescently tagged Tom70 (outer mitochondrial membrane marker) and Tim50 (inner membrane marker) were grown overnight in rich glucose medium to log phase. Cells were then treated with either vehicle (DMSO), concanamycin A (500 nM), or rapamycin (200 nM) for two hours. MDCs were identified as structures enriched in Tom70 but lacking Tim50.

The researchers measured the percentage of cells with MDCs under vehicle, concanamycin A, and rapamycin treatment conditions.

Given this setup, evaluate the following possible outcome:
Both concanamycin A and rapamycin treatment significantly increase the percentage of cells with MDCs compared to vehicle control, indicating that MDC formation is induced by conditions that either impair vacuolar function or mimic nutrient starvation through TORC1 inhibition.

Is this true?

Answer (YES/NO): YES